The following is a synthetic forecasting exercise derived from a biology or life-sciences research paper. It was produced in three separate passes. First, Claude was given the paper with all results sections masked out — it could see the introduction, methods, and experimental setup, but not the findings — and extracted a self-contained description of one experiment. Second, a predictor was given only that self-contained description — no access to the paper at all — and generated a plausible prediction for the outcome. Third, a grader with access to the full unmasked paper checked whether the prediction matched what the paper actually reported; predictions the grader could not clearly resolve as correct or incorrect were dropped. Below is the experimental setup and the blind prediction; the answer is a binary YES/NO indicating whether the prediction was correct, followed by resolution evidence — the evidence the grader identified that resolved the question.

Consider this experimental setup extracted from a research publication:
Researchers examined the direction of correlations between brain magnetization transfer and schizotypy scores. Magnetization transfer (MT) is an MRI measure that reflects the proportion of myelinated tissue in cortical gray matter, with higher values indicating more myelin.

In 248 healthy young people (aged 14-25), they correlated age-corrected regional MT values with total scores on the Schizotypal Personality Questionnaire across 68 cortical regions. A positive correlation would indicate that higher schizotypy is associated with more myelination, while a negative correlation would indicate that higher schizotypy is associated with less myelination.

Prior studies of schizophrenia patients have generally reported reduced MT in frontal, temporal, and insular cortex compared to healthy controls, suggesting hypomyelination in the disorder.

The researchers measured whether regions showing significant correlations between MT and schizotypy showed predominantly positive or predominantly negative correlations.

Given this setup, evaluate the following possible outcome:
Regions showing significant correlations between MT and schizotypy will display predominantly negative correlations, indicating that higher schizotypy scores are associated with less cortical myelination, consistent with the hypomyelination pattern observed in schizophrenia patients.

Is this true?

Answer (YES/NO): NO